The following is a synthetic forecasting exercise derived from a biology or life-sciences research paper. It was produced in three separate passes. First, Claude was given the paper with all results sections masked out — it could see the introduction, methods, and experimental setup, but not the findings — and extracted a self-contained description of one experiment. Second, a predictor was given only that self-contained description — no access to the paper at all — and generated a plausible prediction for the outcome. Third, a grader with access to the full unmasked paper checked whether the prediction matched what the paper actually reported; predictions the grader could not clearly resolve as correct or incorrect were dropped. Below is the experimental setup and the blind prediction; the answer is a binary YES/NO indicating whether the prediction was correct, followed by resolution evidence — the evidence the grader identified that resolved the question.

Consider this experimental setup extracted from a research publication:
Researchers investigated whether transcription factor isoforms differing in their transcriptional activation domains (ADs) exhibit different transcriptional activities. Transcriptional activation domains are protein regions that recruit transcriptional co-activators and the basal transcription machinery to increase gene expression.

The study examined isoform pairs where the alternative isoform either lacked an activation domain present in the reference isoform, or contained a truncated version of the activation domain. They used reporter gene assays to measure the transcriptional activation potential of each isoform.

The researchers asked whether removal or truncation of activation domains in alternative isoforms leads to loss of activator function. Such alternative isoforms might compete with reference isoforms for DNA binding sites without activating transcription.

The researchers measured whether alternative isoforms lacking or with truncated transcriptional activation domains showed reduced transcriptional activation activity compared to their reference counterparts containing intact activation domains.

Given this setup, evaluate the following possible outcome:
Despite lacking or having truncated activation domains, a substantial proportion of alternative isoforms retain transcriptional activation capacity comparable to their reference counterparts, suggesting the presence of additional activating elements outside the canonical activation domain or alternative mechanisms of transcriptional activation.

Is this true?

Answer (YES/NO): NO